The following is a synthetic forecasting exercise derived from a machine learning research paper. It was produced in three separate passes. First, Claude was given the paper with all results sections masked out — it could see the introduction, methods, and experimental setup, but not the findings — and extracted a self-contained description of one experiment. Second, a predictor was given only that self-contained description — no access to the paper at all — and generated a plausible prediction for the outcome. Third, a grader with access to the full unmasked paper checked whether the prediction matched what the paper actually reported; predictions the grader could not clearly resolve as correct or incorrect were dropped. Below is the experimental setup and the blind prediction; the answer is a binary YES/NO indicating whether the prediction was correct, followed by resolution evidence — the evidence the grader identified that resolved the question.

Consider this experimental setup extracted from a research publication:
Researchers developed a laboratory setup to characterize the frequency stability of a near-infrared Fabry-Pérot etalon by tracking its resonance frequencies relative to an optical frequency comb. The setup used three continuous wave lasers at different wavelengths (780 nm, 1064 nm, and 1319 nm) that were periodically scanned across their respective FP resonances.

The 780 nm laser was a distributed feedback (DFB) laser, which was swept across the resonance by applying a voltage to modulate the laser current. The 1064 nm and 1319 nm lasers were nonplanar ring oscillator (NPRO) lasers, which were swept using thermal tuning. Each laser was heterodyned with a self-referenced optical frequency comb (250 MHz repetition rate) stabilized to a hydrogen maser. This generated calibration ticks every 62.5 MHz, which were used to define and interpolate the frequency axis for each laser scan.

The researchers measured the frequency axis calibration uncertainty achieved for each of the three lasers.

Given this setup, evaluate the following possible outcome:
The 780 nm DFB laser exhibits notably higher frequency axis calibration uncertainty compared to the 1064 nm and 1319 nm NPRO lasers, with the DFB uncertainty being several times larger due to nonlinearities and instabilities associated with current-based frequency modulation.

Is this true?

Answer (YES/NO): YES